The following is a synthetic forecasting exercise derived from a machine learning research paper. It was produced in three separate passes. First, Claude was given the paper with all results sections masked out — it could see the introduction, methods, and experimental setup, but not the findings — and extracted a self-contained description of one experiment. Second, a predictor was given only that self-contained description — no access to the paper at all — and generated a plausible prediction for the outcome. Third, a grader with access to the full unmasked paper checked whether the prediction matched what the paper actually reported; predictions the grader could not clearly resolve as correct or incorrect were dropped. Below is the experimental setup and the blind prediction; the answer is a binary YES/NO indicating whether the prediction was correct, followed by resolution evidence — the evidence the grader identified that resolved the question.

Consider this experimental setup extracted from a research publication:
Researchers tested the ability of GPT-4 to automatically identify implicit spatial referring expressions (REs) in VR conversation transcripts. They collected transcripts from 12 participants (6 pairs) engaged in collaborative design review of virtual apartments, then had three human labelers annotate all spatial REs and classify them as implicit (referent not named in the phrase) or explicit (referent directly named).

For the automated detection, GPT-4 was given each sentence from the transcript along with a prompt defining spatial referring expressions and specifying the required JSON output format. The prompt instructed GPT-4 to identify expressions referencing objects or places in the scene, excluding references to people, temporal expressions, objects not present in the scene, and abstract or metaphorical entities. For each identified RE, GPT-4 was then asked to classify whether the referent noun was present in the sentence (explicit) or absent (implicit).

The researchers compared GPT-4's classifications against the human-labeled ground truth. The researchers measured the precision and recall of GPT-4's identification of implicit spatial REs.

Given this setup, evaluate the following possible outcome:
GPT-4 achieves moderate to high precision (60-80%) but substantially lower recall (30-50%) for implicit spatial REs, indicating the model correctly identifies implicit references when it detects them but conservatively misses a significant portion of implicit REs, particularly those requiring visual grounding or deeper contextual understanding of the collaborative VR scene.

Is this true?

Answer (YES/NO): NO